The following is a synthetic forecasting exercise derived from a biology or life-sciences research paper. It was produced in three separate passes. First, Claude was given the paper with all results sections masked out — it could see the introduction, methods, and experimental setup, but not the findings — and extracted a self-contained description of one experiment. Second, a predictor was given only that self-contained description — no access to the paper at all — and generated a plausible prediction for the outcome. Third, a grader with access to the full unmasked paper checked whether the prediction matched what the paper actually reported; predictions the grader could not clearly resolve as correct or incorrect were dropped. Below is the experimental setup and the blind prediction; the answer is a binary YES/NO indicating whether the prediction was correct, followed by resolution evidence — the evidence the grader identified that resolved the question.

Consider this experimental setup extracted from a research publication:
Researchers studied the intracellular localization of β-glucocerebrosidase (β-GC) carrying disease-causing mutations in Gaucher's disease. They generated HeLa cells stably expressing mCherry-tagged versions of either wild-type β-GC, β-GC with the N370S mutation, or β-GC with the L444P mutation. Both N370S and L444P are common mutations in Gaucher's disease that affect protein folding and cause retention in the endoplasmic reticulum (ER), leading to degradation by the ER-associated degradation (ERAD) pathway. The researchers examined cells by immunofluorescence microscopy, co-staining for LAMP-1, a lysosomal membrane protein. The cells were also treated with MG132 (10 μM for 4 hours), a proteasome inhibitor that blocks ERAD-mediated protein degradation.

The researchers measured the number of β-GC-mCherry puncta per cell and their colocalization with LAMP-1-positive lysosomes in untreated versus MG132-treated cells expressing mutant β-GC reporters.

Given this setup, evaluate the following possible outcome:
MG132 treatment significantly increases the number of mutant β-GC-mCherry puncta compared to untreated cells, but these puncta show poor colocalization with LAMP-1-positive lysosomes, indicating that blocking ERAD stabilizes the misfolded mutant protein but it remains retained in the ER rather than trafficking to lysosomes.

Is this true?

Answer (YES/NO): NO